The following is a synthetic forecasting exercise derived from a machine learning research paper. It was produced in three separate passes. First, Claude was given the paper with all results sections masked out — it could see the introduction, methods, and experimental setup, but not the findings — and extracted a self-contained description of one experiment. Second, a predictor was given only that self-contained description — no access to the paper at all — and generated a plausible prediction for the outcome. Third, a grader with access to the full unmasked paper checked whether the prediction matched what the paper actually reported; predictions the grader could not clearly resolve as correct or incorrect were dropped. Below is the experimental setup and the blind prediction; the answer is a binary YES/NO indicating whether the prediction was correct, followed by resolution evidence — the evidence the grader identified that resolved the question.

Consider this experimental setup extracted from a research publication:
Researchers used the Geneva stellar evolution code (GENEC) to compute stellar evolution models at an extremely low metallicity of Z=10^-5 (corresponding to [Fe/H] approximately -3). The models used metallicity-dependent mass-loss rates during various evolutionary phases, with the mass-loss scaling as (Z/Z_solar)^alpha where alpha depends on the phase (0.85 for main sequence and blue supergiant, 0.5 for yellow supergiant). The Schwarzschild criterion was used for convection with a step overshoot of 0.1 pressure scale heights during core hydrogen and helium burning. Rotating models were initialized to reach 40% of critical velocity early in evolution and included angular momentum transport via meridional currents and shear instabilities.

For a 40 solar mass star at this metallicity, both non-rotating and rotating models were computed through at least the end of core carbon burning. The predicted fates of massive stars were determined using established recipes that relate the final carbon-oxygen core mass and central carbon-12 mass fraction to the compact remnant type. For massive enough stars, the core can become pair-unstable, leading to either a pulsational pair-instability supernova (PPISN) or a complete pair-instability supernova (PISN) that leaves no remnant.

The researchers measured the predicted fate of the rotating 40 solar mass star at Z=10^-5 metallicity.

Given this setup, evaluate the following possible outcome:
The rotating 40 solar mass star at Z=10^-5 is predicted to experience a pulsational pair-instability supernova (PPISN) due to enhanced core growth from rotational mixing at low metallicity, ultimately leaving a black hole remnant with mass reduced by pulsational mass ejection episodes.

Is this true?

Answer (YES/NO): NO